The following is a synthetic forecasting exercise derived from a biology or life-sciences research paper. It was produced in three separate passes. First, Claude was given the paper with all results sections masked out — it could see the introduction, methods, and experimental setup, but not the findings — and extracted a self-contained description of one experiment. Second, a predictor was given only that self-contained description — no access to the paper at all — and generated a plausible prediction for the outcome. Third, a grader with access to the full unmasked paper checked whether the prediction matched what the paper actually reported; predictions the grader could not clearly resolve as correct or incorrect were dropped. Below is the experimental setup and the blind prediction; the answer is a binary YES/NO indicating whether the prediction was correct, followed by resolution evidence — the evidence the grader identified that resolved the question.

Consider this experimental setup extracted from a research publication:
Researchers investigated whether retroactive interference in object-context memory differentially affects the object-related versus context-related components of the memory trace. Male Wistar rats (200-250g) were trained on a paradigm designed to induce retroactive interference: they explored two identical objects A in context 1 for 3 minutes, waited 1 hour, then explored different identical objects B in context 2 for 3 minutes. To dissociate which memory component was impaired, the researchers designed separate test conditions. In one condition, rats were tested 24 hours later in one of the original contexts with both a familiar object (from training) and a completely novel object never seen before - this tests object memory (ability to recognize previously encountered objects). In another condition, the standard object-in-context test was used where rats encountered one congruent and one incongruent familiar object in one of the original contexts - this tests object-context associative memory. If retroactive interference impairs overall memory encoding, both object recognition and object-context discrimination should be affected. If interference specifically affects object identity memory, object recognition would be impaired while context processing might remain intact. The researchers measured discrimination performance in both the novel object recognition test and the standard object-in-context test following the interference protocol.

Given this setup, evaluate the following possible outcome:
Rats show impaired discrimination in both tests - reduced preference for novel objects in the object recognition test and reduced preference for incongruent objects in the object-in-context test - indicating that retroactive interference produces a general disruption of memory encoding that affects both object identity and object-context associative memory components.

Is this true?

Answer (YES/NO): YES